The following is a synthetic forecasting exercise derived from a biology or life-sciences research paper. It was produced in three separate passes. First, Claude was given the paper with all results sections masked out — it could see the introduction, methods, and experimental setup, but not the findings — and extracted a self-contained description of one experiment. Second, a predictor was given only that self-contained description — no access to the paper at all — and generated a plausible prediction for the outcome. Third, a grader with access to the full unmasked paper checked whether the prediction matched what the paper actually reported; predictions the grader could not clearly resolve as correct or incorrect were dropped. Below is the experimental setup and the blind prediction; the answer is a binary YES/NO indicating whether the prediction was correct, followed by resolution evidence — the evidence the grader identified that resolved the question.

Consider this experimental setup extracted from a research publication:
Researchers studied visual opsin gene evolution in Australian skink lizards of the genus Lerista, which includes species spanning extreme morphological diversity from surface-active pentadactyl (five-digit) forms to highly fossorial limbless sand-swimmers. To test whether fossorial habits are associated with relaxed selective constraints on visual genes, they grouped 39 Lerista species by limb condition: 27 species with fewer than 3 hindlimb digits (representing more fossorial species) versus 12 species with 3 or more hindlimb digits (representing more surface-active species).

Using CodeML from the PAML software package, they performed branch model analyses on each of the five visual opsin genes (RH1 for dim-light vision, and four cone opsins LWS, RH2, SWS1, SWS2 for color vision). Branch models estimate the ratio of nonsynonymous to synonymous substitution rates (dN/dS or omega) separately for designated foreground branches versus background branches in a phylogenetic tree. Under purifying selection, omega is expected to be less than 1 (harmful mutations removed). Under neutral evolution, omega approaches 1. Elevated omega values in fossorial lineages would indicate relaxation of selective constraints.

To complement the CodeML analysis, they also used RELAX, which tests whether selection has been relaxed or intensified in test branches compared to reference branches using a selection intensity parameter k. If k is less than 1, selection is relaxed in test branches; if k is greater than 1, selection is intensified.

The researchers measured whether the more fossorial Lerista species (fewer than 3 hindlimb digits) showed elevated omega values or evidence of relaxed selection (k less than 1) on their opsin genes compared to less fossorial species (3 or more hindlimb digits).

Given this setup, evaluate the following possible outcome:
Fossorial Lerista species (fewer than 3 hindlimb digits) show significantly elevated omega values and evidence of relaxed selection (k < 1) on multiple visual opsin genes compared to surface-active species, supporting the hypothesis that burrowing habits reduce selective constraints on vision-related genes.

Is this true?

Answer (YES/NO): NO